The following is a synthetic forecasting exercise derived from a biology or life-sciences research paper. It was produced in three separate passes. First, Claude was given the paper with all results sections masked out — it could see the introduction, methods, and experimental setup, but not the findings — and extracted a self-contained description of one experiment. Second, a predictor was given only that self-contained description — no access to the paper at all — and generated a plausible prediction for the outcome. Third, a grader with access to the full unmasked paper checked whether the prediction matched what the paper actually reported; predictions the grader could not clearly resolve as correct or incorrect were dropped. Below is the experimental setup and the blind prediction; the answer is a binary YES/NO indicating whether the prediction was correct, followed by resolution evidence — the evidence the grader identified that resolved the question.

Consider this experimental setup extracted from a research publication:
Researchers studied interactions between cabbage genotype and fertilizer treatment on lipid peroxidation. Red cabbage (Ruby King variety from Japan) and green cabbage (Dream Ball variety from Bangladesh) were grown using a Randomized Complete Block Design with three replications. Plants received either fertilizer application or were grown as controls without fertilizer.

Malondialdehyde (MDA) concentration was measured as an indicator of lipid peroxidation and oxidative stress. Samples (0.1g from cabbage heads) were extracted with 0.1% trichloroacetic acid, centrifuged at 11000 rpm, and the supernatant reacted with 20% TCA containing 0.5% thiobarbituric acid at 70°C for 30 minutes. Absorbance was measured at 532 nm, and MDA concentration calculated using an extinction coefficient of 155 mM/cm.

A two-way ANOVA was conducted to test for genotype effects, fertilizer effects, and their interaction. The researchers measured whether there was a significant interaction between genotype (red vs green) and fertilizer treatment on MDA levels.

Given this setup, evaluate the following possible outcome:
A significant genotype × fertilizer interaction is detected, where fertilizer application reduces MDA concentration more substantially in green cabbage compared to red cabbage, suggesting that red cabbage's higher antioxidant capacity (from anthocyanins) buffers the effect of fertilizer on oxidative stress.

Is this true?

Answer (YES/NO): NO